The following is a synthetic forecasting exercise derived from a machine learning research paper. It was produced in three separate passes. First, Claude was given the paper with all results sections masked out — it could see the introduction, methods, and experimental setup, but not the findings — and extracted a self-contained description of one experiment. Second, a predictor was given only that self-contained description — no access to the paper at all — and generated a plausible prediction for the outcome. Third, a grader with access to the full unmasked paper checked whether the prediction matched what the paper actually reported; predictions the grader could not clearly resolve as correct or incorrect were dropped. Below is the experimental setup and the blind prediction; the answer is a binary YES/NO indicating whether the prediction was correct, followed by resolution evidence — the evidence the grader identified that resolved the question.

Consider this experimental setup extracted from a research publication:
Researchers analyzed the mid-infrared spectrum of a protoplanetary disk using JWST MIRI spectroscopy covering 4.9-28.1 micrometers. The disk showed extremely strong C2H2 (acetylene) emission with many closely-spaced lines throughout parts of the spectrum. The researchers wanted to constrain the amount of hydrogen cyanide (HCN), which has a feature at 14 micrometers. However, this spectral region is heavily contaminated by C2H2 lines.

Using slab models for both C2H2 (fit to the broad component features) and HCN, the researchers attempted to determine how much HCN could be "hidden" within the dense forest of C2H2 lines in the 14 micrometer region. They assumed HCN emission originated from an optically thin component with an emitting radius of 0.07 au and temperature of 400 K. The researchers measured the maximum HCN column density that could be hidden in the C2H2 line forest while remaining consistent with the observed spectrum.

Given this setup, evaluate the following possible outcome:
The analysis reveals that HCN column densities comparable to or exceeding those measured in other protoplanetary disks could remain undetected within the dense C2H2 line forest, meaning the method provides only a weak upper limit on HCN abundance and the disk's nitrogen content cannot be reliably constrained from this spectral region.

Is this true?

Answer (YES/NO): YES